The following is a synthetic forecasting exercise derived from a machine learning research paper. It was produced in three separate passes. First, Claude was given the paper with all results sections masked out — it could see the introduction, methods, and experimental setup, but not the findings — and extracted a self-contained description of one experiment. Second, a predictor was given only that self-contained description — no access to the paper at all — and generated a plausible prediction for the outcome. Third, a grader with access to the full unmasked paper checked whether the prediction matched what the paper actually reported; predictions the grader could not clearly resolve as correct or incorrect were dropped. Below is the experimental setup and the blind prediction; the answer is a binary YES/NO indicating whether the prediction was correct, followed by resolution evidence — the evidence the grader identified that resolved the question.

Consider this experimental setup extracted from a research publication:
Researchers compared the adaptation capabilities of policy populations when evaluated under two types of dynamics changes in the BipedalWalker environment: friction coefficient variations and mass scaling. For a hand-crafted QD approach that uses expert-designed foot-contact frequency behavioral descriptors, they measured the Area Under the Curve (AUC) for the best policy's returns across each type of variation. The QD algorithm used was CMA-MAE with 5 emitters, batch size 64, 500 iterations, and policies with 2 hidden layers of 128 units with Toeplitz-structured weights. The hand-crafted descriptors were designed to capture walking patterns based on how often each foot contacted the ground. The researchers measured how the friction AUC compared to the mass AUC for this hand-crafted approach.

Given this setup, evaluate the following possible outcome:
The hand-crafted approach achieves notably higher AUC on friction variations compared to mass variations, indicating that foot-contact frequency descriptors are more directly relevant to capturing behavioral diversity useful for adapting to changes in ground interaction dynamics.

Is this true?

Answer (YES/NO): YES